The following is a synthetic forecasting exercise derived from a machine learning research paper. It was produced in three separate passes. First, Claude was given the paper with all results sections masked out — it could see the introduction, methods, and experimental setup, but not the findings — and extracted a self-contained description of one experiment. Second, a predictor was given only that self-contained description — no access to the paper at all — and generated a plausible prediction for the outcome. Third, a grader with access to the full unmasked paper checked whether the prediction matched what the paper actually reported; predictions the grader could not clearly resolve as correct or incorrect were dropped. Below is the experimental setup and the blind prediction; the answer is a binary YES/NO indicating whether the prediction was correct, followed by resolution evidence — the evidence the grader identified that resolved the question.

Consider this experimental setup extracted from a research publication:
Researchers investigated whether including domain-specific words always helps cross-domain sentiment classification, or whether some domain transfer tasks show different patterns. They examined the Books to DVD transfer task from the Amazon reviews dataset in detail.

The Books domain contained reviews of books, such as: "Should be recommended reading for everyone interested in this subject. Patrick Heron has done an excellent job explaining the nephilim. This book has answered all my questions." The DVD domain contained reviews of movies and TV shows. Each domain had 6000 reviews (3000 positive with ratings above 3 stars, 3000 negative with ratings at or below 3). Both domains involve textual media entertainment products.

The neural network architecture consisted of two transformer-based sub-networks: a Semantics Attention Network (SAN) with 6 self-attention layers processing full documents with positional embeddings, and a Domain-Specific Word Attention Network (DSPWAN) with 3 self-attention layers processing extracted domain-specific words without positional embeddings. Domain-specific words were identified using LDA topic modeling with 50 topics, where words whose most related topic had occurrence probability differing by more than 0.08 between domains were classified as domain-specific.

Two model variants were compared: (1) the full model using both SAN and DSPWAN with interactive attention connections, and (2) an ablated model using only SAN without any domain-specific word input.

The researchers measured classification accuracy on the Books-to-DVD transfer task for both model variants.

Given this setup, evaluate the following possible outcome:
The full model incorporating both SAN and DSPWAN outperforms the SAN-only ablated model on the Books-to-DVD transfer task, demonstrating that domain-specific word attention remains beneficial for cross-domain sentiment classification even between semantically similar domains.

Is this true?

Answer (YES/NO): NO